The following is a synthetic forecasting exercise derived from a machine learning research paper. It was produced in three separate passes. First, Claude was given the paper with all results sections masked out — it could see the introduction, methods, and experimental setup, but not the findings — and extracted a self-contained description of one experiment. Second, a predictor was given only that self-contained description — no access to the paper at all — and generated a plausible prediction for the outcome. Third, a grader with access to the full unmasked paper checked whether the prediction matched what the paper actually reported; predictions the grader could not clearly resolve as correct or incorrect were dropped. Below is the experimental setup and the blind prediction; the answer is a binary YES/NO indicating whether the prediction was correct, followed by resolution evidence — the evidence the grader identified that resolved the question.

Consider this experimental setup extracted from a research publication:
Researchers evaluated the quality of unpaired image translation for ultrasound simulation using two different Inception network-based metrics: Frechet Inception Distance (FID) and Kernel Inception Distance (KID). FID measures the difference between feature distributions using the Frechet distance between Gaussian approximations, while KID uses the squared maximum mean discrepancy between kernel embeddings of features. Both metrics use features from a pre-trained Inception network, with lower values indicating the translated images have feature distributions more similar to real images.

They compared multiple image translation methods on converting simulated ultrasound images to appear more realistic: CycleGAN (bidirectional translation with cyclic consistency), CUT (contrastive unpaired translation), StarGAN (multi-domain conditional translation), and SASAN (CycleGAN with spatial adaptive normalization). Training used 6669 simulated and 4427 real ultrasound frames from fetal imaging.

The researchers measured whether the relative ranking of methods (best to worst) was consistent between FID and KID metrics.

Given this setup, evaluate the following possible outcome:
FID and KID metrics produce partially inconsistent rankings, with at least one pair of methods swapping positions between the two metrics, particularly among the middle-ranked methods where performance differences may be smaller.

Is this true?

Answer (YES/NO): YES